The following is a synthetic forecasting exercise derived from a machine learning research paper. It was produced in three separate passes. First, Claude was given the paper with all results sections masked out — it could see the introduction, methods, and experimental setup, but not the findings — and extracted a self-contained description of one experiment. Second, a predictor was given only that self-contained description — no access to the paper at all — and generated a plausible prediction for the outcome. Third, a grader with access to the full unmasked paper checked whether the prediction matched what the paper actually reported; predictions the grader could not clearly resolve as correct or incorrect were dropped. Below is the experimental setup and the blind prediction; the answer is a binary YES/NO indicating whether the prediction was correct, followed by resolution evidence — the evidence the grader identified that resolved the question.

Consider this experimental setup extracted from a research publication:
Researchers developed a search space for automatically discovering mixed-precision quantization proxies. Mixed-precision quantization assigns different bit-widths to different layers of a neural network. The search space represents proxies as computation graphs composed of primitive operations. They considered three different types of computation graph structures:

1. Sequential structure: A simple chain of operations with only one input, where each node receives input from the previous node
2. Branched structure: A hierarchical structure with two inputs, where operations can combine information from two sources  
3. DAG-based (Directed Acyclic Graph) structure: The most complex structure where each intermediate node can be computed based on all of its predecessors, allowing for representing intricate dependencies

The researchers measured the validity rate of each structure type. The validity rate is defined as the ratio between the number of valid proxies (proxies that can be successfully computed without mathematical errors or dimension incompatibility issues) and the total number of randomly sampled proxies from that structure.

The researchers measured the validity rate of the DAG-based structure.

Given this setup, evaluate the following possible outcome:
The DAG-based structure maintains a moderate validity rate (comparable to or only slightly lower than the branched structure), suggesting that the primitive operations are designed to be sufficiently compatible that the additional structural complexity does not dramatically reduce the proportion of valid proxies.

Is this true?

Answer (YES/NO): NO